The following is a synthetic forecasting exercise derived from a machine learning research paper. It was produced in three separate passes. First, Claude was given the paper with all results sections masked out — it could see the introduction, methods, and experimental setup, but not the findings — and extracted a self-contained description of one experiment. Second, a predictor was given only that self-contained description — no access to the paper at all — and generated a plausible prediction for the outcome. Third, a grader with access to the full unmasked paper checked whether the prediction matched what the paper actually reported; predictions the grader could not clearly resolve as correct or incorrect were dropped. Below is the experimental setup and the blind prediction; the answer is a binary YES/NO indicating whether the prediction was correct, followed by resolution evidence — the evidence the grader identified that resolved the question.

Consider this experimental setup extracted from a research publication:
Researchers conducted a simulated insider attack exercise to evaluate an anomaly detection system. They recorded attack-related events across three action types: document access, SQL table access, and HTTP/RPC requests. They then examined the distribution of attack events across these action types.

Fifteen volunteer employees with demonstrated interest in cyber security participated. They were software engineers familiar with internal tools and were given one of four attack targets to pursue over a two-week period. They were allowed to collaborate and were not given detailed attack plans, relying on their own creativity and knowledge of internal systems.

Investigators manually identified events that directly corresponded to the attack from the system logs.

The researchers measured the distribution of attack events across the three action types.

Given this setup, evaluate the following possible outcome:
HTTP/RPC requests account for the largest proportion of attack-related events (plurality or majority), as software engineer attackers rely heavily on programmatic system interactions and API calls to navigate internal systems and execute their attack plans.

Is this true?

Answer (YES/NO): YES